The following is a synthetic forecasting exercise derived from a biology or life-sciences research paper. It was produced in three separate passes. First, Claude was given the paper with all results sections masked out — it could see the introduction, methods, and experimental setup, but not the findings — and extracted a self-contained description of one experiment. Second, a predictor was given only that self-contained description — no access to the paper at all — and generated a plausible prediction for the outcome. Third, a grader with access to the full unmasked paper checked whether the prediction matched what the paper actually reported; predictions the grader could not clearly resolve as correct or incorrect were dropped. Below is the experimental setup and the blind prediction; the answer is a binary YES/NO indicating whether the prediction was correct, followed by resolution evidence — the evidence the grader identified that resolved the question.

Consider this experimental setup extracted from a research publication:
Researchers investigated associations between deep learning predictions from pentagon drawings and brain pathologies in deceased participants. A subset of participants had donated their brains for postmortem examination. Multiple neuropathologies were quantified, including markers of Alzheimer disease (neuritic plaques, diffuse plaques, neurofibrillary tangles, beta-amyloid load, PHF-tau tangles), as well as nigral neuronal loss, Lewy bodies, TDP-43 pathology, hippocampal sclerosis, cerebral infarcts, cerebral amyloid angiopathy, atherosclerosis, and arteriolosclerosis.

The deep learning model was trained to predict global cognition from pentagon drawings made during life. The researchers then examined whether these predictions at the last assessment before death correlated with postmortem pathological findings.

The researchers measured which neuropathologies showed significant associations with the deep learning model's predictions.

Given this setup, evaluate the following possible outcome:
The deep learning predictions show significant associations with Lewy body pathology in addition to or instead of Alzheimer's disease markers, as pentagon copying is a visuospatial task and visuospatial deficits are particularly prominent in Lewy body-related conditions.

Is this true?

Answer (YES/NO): NO